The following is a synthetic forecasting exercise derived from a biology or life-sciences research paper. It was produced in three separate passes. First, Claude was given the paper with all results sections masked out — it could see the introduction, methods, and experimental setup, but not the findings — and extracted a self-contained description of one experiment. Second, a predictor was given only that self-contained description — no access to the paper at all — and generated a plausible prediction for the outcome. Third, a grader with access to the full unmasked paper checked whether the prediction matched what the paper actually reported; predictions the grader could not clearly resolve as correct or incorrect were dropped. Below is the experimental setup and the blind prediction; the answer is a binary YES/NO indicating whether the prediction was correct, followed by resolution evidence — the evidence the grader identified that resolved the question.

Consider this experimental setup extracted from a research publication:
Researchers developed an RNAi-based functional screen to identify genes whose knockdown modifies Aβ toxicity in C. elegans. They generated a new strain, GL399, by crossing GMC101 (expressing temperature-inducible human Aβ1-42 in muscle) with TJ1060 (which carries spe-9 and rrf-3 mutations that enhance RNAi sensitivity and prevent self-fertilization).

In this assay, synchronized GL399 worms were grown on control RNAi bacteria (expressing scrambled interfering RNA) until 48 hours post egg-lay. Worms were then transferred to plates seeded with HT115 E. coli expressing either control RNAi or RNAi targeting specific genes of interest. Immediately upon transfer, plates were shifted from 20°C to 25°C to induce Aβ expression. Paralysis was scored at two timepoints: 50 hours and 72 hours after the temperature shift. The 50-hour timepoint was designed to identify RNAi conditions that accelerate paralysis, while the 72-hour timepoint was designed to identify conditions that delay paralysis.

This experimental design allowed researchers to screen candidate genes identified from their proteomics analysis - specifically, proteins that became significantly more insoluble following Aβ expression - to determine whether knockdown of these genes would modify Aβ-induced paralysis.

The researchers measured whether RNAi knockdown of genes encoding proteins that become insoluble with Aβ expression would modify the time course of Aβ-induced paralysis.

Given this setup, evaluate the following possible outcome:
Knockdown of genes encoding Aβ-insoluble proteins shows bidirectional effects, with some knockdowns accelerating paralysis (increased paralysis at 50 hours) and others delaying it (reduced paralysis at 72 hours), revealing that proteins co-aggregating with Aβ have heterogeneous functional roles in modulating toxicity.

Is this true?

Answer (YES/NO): YES